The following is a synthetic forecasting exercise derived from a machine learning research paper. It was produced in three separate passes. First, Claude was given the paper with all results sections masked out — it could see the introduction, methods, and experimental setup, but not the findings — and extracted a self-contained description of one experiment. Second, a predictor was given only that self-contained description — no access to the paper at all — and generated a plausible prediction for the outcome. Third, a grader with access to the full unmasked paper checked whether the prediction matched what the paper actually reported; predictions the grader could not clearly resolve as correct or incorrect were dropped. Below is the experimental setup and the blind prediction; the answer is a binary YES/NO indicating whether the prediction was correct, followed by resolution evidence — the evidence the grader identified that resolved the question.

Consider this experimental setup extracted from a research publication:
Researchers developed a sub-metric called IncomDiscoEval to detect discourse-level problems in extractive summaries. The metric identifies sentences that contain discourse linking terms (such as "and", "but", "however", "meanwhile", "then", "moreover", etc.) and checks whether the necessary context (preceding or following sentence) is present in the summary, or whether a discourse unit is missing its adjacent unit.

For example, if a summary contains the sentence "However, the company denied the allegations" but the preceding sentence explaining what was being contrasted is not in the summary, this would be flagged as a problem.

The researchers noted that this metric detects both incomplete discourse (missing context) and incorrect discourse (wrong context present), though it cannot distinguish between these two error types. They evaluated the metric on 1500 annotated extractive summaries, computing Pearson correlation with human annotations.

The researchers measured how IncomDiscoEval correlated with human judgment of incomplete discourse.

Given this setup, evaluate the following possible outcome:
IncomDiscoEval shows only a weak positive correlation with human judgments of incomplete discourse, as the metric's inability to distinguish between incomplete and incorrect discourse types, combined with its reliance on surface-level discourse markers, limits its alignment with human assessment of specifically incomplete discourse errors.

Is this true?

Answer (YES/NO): NO